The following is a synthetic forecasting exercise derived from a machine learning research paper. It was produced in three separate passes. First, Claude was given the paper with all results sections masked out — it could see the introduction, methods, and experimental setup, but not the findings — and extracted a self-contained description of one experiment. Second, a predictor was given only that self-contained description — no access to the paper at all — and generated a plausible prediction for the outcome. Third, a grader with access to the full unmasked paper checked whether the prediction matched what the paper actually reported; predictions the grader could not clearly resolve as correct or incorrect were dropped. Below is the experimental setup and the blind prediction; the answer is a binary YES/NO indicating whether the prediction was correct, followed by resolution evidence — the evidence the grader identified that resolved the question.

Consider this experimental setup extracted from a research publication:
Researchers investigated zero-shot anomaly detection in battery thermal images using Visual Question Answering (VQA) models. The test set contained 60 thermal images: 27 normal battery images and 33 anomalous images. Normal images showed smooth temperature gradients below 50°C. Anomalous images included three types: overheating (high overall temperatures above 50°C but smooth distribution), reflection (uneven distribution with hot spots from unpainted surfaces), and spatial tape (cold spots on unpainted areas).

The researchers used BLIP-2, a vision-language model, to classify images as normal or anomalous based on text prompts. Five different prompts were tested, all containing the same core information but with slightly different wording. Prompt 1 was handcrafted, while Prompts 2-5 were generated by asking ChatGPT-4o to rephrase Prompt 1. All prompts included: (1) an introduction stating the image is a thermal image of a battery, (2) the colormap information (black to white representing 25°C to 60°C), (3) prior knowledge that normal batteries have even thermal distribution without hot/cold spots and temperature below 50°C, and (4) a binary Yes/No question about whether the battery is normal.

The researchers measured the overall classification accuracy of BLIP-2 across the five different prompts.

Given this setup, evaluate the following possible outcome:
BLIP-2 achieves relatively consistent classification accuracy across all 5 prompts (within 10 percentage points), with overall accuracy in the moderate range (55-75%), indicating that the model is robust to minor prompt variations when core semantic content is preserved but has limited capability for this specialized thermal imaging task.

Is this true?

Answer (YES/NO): NO